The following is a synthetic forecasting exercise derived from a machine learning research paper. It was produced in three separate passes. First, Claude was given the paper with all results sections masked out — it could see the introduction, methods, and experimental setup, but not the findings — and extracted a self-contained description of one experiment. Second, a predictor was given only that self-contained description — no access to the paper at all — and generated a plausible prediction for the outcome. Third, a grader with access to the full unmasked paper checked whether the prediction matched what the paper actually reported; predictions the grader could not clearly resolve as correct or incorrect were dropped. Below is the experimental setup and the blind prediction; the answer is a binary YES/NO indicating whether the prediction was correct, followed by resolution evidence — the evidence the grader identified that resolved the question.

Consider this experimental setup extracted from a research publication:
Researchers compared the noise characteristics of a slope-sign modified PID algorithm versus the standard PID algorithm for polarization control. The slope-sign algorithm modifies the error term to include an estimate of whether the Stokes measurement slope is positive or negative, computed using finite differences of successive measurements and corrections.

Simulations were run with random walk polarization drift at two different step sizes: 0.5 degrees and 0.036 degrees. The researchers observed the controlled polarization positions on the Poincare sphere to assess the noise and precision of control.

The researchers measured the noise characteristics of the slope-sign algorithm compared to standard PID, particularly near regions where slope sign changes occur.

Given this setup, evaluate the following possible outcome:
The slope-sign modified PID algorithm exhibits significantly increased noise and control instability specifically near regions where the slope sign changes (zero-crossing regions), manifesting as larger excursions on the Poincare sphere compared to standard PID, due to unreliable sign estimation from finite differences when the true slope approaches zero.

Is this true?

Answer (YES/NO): NO